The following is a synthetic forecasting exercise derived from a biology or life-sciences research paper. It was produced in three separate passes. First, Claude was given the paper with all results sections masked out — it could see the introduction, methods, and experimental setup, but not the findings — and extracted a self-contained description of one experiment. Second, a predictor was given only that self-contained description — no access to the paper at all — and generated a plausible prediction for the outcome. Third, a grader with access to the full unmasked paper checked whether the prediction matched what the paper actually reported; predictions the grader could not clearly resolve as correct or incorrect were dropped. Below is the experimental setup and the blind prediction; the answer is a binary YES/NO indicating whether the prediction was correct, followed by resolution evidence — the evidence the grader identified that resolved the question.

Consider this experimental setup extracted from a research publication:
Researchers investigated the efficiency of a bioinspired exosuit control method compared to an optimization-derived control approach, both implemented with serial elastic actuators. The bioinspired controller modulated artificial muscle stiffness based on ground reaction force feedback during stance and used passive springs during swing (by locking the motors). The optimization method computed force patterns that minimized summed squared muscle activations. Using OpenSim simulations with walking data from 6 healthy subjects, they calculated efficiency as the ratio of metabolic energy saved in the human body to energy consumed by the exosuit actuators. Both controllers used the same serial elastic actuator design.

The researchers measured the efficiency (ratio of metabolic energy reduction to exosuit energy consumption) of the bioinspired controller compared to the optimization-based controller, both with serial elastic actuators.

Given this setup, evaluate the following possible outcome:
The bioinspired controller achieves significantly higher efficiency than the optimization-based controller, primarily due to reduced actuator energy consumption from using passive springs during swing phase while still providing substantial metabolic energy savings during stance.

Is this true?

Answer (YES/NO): YES